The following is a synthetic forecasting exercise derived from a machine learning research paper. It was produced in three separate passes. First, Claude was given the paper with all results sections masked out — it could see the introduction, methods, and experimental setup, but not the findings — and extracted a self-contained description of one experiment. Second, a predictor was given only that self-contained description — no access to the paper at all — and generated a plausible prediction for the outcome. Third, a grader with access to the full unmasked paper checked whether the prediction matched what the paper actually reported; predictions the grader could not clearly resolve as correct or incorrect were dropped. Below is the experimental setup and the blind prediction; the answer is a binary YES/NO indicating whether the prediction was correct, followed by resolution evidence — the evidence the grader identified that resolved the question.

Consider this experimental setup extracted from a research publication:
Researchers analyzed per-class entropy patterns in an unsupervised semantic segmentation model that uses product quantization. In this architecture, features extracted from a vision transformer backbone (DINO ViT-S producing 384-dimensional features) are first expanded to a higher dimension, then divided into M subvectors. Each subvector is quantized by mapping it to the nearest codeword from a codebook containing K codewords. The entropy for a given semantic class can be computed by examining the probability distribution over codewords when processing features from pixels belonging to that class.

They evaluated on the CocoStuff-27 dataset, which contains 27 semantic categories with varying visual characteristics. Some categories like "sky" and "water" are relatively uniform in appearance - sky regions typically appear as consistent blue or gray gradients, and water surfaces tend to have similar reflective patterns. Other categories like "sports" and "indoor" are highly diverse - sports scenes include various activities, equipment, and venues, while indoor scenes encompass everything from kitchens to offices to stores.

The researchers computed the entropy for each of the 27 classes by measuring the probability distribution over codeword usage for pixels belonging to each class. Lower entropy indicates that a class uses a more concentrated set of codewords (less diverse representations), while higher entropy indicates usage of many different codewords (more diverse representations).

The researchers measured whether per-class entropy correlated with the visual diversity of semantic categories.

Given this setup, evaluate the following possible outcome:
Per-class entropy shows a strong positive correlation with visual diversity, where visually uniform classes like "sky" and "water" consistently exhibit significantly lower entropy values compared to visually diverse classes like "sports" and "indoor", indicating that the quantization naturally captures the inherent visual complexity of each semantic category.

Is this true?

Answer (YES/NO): YES